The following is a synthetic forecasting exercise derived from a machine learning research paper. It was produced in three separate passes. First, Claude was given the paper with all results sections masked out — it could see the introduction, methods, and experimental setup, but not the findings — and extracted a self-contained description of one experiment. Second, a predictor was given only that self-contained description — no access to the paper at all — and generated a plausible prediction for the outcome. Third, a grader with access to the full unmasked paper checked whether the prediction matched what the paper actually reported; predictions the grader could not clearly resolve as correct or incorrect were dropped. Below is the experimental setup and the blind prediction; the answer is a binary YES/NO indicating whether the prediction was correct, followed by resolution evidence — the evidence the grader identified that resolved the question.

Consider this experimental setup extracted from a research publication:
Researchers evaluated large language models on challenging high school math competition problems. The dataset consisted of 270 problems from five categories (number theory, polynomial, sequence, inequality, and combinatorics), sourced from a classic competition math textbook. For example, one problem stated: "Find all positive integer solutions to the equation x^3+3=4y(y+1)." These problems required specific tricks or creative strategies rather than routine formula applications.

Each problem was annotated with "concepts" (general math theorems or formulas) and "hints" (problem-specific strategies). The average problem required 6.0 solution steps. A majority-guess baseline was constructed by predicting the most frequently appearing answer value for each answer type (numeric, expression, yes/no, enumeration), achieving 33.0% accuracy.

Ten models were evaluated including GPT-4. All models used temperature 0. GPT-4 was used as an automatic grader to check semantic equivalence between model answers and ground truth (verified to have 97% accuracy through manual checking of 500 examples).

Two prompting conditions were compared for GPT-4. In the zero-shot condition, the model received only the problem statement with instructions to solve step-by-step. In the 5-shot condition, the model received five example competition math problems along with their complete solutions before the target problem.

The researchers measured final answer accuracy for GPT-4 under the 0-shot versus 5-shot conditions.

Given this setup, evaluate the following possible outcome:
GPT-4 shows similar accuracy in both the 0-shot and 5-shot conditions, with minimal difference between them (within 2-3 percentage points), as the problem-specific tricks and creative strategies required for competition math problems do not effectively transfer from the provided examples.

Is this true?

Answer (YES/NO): NO